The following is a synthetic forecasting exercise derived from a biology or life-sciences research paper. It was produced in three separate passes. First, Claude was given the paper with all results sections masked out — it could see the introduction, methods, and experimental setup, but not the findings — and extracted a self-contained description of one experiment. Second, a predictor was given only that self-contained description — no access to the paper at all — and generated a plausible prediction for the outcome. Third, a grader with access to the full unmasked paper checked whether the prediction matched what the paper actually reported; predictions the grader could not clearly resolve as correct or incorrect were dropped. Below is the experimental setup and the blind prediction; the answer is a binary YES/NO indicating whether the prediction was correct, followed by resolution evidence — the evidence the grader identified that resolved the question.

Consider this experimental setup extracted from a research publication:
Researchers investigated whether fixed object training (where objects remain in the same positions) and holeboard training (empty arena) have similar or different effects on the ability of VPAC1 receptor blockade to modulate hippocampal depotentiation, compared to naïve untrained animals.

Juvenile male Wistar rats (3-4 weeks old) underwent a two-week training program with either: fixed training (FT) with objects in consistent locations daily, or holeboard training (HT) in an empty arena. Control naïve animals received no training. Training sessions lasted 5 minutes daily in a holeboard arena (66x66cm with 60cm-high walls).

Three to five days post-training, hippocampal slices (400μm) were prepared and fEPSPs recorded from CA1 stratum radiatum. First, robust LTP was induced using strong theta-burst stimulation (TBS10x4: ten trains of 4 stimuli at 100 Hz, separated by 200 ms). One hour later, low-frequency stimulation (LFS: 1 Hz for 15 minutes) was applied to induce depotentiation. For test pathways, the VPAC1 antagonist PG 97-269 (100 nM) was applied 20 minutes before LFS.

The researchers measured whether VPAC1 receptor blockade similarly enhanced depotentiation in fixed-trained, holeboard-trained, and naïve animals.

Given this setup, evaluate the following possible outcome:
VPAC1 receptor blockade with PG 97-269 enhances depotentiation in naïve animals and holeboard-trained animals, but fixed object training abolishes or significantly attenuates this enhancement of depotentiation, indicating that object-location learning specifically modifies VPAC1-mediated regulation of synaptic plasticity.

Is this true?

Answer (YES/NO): NO